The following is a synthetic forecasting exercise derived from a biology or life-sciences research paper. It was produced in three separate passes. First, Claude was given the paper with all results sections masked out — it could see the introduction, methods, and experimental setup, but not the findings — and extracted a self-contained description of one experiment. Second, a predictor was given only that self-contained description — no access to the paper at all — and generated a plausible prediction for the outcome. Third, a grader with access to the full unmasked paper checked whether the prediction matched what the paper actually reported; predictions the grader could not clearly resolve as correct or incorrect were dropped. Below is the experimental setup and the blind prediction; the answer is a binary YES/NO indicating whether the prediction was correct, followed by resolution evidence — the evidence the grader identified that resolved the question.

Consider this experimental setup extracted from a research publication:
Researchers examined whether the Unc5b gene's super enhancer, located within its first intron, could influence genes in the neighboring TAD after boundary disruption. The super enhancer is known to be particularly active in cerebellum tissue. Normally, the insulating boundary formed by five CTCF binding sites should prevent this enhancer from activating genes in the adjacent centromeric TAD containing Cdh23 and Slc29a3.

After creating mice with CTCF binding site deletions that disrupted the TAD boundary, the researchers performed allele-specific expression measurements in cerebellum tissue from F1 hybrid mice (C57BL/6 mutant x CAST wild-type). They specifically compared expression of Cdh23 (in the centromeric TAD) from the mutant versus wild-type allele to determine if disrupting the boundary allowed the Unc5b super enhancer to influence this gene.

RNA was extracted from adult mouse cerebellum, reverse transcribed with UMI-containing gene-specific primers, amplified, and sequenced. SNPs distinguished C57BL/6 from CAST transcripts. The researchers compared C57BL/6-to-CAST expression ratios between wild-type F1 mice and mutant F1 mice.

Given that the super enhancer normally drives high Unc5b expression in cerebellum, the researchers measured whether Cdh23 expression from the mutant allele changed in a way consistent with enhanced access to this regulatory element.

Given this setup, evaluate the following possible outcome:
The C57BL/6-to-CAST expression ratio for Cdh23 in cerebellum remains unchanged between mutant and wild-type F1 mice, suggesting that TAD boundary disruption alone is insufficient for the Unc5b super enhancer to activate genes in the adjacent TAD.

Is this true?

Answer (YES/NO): NO